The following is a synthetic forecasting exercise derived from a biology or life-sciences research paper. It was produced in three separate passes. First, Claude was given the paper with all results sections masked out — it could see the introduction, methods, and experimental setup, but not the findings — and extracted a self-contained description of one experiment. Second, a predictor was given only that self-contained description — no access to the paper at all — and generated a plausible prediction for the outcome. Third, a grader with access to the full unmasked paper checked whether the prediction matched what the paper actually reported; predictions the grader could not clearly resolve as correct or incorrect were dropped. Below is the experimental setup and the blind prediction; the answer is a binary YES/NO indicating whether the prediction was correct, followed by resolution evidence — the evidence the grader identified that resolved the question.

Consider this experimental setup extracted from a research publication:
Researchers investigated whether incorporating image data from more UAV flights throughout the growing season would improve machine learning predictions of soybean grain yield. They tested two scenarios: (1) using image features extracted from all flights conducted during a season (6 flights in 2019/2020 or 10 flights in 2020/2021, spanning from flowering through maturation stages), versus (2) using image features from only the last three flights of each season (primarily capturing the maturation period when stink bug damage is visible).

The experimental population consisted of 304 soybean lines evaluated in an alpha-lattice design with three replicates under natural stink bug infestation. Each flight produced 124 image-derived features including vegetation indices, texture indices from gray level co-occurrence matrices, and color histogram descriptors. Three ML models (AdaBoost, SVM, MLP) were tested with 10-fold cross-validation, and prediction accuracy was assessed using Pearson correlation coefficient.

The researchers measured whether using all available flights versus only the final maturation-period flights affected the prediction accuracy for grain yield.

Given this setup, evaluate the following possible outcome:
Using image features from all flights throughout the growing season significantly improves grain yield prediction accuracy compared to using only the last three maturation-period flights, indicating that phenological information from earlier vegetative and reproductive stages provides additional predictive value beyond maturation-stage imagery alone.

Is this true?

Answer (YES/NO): NO